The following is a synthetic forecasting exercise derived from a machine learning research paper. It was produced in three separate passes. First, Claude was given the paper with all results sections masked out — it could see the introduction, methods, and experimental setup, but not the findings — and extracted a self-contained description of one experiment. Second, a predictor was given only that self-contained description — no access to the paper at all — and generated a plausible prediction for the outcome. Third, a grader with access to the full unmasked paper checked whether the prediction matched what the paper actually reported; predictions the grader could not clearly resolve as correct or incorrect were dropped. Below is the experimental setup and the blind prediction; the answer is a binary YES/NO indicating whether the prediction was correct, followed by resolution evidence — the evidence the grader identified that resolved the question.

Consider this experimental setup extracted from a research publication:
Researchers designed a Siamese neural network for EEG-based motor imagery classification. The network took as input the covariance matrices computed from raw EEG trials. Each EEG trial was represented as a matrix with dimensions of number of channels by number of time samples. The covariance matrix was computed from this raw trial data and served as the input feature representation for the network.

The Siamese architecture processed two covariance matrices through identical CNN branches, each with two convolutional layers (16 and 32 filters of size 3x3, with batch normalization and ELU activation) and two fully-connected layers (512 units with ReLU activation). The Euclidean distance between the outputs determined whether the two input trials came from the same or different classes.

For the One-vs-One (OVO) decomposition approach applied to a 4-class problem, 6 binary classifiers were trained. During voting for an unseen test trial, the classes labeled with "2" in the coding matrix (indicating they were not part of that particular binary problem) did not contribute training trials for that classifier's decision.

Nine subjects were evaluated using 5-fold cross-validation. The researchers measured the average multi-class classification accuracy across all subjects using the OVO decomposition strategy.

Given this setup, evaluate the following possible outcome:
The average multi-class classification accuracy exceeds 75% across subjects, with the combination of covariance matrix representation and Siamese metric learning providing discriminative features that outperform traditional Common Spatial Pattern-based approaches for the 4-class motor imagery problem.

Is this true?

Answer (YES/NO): NO